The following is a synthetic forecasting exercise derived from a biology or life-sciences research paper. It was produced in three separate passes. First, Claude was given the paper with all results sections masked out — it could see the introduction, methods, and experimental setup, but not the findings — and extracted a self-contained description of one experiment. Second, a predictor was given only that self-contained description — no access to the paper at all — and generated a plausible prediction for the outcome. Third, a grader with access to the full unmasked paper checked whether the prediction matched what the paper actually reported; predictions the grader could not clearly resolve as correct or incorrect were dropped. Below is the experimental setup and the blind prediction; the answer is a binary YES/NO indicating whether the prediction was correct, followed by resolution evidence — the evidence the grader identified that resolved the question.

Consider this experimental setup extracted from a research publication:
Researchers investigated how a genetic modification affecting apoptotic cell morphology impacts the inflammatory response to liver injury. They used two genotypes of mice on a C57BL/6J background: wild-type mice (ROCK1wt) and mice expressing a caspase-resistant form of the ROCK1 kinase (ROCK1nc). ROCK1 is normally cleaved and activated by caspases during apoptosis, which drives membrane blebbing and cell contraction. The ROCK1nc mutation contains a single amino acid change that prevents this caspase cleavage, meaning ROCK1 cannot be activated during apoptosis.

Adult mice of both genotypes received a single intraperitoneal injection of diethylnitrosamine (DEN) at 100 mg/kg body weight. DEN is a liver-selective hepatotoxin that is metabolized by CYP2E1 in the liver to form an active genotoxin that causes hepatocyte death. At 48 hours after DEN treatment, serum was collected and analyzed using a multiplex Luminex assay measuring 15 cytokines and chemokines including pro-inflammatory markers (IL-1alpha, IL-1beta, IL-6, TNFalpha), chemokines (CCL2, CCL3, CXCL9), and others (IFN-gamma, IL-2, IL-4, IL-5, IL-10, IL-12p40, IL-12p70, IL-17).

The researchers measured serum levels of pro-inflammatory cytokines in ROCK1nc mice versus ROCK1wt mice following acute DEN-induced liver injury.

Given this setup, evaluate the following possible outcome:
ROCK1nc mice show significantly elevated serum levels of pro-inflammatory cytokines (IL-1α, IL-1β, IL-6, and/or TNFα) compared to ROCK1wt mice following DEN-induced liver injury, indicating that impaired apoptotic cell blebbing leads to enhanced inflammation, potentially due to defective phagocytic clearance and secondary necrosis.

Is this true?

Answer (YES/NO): YES